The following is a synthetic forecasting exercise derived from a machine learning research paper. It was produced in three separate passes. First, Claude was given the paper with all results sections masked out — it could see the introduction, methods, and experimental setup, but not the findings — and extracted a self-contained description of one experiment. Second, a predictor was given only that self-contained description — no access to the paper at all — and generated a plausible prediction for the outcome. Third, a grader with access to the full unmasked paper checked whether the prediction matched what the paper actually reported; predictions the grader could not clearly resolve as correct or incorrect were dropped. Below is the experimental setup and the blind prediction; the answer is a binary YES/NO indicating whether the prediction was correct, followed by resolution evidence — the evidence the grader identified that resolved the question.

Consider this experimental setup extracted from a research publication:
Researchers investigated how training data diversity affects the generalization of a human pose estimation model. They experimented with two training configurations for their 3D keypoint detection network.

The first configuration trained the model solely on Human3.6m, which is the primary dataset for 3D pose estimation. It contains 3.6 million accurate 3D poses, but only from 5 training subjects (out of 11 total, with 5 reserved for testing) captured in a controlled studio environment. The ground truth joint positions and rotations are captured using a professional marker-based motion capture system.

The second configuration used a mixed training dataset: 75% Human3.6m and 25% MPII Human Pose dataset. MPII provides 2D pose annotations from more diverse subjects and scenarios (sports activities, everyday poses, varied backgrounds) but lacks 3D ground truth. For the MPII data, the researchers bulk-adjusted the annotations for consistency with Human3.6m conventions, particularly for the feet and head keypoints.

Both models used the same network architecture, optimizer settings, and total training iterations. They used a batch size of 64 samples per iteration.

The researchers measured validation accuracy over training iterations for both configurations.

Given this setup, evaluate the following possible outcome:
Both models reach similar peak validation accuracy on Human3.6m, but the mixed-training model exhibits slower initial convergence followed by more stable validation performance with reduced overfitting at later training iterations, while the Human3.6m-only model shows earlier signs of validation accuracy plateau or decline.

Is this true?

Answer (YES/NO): NO